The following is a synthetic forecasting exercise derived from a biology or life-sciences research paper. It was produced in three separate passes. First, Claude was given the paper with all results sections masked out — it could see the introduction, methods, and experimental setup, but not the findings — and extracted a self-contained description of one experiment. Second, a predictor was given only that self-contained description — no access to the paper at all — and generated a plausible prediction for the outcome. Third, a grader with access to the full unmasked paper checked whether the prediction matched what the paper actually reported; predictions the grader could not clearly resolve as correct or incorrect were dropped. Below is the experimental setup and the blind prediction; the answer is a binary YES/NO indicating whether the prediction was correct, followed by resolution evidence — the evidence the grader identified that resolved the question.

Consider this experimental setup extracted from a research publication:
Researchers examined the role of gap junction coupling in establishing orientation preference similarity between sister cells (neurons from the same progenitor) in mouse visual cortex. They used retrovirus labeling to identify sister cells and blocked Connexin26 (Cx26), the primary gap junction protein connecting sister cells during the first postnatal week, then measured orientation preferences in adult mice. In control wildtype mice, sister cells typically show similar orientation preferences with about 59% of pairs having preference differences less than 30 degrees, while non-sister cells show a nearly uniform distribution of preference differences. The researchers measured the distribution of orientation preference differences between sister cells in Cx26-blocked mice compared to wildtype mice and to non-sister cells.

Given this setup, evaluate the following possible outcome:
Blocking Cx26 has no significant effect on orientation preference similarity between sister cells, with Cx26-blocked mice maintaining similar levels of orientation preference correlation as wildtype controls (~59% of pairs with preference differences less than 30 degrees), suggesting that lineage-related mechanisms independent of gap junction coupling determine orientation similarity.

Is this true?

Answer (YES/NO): NO